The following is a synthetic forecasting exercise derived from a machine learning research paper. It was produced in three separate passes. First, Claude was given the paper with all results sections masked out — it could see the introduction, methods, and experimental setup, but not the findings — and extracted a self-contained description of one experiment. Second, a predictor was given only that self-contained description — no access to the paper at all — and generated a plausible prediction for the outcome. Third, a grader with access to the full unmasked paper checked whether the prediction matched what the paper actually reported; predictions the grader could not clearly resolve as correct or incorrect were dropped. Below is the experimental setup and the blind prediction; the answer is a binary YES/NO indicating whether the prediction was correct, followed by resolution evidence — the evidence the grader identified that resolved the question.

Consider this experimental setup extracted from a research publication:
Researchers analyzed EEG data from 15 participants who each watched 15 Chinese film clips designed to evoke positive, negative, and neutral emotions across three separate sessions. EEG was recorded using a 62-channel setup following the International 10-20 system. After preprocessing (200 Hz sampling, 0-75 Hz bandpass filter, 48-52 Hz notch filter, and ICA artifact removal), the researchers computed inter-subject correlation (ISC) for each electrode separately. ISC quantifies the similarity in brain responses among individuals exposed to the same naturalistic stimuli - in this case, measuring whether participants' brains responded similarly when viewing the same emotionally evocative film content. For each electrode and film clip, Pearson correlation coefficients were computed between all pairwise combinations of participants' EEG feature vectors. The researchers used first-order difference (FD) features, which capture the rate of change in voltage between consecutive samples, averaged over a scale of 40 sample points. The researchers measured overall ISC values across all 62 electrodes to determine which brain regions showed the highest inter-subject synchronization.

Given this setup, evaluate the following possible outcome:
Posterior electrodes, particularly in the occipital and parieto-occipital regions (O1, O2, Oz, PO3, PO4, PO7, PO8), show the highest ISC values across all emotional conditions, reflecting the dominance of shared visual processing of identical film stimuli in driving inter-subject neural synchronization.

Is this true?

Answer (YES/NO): NO